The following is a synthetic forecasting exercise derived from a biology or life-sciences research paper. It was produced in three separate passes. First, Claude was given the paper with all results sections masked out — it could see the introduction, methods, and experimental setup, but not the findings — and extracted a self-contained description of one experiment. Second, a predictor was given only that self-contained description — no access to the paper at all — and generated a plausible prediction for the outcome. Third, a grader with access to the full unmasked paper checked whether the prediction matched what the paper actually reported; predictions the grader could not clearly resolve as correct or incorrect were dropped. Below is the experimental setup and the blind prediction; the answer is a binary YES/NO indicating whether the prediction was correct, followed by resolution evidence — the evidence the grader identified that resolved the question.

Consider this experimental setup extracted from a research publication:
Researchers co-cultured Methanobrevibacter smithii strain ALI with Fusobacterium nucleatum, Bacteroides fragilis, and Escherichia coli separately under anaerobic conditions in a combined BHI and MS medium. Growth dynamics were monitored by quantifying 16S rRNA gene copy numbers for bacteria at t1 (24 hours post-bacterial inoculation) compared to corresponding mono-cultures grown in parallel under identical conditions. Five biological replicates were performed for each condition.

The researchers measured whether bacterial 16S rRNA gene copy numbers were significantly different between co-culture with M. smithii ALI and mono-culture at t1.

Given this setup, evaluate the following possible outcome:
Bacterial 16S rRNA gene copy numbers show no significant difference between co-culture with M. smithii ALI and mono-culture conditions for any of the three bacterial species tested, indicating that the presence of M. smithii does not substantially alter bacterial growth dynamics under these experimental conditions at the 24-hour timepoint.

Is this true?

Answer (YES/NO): NO